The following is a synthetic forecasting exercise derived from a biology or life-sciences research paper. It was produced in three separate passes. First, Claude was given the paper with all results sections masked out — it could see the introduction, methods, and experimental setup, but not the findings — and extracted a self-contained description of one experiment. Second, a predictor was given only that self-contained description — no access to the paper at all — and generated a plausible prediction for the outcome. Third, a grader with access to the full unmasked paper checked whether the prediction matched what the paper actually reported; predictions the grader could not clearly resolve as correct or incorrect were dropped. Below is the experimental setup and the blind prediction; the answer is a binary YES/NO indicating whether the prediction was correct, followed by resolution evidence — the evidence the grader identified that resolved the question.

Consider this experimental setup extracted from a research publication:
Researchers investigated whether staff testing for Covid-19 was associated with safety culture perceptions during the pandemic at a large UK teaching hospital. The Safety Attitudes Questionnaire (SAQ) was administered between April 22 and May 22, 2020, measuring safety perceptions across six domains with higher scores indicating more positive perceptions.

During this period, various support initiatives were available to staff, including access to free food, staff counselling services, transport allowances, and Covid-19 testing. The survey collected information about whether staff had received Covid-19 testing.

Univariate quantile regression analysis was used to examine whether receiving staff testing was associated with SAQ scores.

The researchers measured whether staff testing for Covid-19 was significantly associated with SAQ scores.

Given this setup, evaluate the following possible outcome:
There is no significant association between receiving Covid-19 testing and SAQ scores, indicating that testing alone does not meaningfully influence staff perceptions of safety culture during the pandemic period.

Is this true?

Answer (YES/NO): YES